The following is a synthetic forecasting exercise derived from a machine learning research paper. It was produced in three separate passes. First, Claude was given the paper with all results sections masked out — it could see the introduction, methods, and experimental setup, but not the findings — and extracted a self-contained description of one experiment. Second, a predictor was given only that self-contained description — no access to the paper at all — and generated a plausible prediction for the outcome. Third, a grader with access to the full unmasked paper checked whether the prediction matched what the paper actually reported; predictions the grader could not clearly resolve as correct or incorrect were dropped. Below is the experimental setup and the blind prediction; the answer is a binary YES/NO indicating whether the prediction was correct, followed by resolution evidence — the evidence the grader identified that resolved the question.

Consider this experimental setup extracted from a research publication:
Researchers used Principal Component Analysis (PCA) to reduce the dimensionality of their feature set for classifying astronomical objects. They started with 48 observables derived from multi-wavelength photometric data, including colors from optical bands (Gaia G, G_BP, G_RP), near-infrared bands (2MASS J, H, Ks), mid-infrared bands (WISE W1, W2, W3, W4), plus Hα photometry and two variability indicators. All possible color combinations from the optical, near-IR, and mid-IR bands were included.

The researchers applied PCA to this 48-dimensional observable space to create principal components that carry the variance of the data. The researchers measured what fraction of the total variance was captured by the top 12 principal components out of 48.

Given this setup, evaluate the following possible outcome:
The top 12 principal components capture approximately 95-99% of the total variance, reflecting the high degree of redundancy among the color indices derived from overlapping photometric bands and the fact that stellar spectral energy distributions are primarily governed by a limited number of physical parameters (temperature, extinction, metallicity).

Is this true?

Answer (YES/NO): NO